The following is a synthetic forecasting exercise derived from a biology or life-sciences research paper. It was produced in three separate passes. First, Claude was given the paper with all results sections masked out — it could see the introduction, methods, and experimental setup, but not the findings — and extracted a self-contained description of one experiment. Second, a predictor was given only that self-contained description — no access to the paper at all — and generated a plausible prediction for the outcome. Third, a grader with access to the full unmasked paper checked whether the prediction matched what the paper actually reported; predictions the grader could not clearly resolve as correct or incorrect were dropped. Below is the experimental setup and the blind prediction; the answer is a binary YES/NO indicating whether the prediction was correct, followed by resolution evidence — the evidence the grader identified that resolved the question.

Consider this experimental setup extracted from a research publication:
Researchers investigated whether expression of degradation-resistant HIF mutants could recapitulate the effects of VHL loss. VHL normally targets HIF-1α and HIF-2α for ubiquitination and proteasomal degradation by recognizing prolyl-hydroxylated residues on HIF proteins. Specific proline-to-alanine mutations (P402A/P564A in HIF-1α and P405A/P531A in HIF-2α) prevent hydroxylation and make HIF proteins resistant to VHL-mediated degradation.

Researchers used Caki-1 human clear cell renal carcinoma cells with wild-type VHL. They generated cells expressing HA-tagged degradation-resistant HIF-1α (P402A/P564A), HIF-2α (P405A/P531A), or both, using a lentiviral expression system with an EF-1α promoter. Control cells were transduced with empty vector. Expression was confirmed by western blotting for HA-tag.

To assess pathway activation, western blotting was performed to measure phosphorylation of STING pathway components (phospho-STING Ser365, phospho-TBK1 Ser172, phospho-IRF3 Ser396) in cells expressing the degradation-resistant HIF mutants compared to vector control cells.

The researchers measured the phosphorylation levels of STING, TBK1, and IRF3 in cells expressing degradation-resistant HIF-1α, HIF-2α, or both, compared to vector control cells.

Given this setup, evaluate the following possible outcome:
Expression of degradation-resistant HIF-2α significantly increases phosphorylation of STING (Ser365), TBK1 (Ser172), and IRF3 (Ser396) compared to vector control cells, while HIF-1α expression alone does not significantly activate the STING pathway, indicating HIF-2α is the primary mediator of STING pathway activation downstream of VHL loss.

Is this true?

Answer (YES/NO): NO